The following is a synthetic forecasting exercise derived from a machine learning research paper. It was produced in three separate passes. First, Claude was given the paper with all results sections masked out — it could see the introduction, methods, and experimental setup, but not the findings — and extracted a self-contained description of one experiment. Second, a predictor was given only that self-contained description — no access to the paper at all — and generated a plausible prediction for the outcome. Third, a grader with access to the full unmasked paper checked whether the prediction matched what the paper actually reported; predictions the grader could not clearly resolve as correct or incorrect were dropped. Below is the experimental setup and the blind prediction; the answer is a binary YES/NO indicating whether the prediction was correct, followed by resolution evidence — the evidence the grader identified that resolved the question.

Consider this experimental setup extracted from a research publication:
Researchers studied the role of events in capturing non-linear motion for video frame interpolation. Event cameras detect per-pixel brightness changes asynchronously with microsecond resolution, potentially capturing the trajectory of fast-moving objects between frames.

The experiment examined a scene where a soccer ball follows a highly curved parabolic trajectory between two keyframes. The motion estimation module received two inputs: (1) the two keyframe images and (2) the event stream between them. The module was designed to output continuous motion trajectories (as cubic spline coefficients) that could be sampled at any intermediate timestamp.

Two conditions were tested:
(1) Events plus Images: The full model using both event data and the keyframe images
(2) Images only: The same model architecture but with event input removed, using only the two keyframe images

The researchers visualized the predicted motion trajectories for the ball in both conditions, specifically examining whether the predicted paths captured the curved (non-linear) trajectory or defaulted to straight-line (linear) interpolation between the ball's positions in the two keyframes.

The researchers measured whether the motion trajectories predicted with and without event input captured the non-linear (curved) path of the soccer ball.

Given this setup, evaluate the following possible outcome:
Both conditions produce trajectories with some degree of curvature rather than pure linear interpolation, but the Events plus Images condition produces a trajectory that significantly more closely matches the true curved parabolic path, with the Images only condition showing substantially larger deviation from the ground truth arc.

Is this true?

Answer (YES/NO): NO